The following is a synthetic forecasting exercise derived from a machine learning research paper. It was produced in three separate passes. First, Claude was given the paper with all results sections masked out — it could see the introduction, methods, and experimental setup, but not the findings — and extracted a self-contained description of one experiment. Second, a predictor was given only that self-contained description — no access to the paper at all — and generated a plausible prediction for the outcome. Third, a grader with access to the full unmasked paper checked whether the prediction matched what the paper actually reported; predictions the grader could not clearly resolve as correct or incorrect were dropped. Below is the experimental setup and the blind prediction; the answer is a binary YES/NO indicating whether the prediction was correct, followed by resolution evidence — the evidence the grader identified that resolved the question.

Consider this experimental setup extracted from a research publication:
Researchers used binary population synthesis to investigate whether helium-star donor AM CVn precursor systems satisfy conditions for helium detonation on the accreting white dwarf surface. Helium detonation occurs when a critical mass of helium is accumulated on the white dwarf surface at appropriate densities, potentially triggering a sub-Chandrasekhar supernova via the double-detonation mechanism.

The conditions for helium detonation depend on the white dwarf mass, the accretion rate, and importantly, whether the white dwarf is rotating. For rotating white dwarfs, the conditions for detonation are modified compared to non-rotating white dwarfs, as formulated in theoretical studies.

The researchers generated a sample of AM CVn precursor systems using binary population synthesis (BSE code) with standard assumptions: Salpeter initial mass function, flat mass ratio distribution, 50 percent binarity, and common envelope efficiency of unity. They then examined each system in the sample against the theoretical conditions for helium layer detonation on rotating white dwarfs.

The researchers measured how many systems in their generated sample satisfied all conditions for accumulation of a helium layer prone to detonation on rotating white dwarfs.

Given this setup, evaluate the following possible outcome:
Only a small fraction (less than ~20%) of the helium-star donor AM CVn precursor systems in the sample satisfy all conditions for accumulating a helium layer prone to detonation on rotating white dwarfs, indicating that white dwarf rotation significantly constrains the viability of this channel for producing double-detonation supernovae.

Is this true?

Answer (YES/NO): NO